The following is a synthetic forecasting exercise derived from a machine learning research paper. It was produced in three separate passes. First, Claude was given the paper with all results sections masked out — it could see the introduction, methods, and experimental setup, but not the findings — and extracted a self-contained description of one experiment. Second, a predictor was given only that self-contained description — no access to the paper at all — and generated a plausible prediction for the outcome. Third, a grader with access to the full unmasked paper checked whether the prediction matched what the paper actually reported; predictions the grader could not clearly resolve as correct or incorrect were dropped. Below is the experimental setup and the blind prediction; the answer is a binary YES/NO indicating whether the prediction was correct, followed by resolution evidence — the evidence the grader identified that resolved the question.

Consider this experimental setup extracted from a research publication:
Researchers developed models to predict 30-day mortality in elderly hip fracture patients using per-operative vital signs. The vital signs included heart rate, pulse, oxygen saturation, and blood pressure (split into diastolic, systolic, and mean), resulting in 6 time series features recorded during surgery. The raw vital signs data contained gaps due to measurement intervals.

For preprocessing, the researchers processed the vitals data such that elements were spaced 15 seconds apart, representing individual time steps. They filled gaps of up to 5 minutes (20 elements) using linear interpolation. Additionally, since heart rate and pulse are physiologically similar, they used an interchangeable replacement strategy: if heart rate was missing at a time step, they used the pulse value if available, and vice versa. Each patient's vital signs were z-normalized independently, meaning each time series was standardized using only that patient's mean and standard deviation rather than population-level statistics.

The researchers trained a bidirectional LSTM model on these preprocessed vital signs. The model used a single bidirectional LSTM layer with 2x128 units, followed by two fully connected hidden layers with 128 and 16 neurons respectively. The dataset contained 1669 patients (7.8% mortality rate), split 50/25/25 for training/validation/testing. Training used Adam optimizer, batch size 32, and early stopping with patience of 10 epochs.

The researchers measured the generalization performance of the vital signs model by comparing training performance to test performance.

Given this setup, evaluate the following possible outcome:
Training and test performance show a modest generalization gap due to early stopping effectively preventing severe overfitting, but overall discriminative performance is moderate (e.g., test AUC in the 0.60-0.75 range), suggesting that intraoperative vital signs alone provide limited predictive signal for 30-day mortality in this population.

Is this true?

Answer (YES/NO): NO